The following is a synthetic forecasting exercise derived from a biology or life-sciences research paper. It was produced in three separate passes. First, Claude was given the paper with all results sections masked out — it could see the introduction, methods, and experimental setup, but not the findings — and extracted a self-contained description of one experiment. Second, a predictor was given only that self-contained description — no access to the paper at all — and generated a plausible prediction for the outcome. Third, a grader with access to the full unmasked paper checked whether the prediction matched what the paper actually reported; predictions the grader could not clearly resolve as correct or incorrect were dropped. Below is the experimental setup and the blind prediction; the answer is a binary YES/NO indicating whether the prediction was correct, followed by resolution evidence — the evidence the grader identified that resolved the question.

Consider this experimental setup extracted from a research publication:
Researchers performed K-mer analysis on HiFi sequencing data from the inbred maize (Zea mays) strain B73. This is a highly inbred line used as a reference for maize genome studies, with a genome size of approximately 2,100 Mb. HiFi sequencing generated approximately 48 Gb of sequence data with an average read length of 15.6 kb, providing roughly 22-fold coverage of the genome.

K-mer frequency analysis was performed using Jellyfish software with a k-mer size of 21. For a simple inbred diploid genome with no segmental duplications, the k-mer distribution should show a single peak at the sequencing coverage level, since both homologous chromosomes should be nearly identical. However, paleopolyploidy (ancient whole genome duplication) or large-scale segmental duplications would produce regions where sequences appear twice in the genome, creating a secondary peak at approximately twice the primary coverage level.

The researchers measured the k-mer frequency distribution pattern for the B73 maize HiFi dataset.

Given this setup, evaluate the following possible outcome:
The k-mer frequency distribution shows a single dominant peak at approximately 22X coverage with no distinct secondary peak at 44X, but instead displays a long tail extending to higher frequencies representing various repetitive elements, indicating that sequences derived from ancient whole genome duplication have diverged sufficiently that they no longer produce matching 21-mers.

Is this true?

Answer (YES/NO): NO